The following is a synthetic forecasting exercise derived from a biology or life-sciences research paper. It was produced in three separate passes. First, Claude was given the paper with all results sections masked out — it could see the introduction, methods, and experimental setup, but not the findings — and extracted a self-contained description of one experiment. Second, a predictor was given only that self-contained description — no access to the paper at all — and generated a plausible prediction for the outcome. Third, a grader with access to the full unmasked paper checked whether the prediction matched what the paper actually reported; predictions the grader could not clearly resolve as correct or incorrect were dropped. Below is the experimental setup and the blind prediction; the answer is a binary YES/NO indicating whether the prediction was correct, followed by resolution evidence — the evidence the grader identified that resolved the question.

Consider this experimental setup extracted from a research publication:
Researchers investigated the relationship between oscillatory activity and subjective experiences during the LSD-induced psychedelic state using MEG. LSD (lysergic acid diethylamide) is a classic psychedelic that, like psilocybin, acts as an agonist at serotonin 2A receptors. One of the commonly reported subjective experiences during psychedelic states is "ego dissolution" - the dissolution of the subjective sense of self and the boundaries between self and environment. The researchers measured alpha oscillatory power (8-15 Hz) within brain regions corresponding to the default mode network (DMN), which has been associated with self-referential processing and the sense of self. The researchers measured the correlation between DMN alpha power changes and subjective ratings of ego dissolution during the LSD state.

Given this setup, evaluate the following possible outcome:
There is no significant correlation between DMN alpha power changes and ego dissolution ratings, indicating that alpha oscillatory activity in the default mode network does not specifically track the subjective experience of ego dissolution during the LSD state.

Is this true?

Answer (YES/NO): NO